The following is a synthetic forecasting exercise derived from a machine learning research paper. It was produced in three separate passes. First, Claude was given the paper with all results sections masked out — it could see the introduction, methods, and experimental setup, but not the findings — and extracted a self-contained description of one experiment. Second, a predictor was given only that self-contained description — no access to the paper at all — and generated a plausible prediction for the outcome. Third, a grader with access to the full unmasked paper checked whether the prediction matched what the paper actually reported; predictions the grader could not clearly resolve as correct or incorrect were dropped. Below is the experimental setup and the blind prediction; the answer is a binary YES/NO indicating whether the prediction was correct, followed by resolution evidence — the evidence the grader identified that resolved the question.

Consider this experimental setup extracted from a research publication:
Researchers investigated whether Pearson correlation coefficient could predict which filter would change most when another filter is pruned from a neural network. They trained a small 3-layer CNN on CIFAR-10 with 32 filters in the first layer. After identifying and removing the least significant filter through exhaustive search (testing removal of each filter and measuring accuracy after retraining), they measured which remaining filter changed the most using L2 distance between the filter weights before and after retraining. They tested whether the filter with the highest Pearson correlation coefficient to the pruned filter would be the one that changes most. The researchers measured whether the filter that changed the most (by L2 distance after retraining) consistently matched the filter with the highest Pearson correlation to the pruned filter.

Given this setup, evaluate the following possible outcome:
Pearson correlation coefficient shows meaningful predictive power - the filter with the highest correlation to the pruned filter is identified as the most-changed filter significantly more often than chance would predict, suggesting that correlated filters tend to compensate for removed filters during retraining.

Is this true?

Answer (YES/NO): NO